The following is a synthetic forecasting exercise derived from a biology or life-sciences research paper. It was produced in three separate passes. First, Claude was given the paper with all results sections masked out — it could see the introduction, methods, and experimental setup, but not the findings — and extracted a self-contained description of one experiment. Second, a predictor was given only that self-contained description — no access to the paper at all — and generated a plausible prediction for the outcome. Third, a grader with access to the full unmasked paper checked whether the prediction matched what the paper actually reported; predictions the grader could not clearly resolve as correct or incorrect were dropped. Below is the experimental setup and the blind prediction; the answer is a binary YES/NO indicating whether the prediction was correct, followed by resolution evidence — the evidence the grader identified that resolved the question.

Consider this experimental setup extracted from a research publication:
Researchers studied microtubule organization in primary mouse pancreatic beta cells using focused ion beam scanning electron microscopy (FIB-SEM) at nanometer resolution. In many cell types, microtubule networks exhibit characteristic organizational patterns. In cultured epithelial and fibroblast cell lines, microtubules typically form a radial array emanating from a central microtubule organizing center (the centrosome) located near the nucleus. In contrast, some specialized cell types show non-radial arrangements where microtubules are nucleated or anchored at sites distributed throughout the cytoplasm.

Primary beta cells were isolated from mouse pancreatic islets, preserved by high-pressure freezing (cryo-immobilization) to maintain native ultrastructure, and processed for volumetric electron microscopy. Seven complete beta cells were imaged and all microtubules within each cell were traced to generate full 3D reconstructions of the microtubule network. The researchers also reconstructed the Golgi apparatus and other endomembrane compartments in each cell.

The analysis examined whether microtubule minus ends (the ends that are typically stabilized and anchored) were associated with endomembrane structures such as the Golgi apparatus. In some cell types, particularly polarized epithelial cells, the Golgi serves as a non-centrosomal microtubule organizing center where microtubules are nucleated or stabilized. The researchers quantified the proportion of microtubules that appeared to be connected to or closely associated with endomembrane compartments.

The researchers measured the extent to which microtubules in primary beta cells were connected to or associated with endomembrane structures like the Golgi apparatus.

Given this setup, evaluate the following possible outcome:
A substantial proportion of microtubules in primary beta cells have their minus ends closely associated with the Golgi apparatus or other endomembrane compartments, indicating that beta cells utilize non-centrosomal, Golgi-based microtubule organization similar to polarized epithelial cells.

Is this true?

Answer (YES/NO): NO